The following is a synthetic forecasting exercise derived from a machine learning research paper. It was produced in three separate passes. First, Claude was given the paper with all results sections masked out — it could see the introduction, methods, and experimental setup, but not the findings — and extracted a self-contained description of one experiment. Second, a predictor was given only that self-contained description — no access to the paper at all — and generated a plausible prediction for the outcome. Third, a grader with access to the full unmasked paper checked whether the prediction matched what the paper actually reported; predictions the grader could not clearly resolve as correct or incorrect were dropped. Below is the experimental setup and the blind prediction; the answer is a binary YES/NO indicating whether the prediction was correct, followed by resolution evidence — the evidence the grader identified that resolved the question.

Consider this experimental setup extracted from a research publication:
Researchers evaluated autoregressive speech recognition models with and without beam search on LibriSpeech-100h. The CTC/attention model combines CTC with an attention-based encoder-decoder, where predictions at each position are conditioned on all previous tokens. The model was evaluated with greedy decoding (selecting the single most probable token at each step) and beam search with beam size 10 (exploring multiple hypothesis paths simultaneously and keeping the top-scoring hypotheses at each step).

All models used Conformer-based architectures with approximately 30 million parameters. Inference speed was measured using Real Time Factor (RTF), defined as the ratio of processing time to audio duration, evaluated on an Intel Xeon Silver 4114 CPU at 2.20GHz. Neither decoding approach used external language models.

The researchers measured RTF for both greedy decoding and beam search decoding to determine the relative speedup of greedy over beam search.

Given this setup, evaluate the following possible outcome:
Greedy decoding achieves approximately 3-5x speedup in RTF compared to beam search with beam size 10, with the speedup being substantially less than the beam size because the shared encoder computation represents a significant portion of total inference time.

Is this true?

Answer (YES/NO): NO